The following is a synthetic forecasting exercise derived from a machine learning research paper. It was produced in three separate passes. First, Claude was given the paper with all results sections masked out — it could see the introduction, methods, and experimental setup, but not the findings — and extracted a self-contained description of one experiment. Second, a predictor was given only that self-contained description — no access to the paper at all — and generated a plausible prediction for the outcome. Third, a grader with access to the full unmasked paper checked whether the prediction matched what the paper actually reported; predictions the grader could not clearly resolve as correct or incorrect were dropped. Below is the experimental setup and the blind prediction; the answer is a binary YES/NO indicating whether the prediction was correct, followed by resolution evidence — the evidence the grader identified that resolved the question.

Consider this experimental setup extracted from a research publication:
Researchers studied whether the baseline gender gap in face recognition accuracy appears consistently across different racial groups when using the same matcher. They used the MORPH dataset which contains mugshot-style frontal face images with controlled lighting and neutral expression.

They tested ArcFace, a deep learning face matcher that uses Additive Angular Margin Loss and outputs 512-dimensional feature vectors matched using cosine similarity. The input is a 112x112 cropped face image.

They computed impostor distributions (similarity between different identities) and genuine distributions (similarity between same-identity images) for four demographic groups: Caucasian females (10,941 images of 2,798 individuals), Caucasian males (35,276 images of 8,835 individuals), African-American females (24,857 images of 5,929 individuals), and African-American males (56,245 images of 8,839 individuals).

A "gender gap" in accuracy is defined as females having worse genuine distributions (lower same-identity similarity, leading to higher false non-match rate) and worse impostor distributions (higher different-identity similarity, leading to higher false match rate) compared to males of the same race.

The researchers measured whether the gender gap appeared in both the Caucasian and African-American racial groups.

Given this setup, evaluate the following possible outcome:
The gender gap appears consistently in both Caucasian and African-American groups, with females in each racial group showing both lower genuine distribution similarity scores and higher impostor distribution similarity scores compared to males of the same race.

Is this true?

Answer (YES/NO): YES